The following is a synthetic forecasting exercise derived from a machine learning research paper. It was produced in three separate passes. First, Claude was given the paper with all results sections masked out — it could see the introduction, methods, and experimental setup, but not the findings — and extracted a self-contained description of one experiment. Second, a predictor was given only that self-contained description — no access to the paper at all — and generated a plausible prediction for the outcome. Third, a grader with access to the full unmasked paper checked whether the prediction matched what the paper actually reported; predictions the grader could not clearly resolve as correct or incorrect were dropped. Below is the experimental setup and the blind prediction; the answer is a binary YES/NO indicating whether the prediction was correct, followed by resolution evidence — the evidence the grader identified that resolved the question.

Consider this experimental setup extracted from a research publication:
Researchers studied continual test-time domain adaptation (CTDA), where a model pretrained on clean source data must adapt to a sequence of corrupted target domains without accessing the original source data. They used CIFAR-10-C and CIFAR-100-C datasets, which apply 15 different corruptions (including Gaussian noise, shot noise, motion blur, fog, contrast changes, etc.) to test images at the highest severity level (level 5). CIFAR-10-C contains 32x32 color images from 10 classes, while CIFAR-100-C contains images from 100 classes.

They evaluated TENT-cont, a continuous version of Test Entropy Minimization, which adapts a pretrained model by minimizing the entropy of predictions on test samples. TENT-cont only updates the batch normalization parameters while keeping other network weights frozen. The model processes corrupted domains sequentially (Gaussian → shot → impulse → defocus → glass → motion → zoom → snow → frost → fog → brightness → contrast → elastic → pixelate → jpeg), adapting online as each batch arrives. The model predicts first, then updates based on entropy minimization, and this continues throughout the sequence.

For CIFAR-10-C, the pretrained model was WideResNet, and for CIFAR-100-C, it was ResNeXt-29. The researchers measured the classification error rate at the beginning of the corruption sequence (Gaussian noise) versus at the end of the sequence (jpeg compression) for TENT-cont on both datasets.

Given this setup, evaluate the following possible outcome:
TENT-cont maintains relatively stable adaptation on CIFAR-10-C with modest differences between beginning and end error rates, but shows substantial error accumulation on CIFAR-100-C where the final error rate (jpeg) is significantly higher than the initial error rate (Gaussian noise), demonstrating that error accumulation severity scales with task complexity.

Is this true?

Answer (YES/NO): YES